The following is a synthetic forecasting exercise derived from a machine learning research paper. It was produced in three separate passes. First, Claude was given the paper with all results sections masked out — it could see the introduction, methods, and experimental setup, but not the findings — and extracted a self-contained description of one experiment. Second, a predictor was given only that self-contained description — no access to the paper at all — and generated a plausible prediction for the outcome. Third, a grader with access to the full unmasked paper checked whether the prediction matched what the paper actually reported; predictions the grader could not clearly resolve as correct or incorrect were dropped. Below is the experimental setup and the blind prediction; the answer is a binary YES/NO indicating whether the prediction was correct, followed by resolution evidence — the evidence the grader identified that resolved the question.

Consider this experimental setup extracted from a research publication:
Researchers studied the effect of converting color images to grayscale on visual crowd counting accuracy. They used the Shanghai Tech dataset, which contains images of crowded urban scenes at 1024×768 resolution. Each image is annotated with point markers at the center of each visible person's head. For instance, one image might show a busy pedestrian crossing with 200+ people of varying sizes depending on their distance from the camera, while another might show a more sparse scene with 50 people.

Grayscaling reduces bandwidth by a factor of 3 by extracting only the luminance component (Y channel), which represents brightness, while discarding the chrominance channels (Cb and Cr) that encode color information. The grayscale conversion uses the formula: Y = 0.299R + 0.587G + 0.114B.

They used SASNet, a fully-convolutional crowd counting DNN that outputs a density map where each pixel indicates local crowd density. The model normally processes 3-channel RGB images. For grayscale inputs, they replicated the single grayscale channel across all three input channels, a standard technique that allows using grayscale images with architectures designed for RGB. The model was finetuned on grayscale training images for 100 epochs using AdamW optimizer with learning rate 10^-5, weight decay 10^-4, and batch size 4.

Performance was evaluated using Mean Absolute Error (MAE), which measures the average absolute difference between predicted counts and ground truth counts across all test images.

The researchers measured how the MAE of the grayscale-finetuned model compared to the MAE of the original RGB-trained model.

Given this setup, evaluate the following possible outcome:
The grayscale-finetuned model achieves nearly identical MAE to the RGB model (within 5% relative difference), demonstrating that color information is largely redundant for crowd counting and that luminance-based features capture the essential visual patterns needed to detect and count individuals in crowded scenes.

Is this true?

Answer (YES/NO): NO